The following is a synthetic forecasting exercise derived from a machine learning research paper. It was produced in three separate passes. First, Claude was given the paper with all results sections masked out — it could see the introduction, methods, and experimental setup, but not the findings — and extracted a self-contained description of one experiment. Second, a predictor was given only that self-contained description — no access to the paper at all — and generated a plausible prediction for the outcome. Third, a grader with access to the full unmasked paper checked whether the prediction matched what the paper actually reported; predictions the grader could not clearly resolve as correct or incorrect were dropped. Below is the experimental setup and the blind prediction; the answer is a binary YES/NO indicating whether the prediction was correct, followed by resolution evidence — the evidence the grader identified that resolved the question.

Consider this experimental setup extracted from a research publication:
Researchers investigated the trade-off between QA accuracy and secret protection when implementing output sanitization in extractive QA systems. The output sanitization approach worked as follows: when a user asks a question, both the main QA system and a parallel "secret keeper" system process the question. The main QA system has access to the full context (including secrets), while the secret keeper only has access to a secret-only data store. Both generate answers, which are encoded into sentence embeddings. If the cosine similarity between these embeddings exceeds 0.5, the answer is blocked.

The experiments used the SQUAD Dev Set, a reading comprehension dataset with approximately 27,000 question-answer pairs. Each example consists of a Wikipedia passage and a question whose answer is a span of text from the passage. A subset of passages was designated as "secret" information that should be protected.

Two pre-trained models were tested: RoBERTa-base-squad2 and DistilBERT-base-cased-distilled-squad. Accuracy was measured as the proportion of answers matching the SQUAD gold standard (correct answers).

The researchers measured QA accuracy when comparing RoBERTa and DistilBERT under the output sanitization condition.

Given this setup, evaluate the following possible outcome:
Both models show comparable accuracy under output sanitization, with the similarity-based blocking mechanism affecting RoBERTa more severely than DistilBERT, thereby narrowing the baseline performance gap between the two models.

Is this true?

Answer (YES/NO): YES